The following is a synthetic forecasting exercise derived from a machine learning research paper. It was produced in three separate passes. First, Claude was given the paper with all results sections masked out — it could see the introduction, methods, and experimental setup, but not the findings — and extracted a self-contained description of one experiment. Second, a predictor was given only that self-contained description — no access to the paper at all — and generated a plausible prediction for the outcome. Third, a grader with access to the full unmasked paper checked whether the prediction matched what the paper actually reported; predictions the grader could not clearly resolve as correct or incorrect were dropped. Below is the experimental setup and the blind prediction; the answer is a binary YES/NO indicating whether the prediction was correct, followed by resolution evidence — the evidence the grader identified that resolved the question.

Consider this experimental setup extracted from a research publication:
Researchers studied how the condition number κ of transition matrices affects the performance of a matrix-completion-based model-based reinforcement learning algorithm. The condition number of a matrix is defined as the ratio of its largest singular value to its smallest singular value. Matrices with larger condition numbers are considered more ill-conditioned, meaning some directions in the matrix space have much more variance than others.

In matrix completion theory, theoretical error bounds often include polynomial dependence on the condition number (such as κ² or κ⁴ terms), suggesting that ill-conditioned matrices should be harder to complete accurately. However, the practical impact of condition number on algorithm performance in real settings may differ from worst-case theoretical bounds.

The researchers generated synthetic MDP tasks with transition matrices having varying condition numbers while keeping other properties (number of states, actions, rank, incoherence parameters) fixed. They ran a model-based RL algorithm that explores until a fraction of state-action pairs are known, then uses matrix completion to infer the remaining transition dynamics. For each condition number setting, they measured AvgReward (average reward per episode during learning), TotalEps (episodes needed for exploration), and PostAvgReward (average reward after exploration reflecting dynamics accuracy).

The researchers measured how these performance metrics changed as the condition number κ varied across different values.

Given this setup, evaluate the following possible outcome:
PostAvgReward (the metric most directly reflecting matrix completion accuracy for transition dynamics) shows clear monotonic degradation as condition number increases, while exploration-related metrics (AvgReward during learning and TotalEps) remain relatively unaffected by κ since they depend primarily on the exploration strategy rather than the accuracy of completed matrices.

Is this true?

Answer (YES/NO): NO